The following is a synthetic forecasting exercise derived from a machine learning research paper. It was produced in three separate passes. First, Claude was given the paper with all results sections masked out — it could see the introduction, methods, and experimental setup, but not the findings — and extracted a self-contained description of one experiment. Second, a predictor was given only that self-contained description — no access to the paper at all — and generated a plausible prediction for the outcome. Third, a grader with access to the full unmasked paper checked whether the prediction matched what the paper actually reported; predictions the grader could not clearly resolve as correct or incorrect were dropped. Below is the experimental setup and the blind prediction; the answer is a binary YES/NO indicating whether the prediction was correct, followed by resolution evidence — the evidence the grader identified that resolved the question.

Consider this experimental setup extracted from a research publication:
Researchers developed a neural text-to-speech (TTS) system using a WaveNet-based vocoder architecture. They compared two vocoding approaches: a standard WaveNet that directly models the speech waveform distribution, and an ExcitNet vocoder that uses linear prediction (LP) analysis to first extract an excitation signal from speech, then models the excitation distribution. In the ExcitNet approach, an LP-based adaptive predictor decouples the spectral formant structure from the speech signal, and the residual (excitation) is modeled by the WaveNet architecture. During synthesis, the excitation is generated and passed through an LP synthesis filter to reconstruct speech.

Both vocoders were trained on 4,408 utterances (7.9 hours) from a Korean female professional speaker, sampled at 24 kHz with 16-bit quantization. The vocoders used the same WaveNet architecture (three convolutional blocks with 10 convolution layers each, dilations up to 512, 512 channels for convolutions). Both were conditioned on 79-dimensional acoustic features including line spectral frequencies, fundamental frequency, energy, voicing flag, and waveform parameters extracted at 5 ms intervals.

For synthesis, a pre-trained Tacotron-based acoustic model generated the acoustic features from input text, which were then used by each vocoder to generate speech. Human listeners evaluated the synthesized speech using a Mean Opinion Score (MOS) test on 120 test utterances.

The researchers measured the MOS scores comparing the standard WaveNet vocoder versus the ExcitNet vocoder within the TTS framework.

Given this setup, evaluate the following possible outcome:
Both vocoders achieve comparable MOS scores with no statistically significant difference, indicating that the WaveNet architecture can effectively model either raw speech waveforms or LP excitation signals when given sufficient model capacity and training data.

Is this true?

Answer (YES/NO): NO